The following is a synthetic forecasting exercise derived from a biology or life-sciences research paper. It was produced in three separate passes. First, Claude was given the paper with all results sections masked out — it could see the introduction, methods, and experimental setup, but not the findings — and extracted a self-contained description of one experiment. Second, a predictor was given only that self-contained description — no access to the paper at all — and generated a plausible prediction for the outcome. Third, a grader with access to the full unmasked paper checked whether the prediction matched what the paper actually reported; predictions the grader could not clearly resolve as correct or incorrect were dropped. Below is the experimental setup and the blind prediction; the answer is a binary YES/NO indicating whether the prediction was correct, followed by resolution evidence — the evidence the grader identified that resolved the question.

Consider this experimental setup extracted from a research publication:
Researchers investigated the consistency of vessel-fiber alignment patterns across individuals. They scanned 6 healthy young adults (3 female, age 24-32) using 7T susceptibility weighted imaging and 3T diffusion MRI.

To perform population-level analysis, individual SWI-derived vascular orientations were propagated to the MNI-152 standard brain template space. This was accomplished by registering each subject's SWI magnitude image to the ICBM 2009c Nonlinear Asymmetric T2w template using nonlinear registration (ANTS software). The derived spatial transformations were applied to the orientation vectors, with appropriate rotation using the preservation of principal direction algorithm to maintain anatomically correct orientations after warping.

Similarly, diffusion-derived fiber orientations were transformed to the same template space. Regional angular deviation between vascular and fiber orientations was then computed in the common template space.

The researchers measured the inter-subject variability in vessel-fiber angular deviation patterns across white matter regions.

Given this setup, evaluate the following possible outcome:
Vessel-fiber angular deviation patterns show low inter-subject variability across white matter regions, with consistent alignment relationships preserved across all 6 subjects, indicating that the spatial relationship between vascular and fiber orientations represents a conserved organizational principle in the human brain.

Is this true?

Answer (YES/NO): NO